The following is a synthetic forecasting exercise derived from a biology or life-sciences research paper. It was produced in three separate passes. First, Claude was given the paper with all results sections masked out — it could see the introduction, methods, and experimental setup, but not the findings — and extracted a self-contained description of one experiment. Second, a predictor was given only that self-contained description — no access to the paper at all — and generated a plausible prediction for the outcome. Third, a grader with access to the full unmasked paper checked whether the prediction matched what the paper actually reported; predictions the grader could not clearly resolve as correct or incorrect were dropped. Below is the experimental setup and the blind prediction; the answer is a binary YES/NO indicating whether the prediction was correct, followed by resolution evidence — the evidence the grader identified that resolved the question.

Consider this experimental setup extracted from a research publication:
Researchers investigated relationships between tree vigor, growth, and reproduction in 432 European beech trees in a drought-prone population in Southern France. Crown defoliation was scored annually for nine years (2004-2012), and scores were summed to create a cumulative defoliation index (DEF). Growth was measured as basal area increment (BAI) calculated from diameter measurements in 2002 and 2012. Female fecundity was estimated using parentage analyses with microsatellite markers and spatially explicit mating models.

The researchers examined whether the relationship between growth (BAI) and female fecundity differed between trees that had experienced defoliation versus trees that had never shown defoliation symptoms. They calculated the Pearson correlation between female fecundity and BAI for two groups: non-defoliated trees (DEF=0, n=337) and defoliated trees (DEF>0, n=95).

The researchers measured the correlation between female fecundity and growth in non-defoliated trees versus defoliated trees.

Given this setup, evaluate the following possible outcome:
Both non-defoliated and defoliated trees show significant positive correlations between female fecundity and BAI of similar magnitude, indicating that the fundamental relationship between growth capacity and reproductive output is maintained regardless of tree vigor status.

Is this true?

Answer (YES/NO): NO